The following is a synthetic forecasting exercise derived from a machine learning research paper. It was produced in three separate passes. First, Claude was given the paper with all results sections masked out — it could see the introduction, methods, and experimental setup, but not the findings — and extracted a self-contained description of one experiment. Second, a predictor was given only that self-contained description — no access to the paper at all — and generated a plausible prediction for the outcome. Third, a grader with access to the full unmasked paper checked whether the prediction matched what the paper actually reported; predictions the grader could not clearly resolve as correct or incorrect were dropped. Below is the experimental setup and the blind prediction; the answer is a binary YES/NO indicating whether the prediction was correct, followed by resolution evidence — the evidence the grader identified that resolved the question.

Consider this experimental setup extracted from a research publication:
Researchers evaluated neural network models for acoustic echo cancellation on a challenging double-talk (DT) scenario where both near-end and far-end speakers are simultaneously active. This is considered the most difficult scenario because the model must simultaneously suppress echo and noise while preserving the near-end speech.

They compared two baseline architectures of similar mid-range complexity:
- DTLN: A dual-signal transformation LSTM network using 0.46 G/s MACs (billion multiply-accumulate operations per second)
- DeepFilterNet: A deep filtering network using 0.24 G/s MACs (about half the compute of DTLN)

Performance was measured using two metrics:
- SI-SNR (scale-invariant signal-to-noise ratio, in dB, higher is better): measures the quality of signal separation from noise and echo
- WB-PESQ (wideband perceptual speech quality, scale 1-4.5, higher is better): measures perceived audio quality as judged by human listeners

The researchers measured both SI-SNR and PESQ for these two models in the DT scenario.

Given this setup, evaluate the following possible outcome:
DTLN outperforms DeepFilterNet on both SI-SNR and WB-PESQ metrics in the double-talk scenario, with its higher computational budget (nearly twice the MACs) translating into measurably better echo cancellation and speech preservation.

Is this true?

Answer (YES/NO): NO